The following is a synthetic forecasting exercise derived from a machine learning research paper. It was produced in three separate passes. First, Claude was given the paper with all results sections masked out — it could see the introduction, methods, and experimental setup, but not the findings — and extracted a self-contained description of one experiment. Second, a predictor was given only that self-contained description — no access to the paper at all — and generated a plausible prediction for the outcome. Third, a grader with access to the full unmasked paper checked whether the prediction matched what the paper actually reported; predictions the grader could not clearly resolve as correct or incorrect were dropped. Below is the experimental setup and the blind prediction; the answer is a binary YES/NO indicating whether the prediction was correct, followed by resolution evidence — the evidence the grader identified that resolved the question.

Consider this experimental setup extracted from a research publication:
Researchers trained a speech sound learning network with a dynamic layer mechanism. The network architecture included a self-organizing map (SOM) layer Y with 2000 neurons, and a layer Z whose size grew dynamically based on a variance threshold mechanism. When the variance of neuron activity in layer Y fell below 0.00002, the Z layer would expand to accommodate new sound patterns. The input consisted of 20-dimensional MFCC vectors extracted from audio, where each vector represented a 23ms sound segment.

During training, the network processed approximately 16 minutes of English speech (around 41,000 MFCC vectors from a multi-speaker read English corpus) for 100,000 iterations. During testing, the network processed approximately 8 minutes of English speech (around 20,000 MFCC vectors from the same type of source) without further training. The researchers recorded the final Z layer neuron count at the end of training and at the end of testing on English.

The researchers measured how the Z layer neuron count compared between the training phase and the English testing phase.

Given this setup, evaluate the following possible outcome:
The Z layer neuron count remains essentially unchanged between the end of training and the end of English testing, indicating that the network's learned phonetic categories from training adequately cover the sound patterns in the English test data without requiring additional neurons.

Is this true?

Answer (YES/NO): NO